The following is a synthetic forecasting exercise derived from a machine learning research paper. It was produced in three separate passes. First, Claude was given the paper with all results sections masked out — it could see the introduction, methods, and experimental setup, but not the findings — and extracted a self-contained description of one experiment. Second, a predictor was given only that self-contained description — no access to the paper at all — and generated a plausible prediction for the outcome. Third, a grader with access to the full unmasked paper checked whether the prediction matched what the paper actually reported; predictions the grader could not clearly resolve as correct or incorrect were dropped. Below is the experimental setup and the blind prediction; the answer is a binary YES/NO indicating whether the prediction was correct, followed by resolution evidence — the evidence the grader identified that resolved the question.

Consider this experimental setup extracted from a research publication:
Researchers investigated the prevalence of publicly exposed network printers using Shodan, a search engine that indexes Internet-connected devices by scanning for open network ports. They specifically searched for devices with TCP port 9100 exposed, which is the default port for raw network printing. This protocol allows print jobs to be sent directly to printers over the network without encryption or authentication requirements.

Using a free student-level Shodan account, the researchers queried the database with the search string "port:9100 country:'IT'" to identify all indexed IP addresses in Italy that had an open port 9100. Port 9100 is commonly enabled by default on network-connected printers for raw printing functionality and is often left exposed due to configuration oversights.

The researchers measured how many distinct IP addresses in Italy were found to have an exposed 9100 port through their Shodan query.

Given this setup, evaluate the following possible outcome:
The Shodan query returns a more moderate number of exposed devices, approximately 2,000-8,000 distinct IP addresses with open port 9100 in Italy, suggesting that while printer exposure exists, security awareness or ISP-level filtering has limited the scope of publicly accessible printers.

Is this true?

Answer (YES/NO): YES